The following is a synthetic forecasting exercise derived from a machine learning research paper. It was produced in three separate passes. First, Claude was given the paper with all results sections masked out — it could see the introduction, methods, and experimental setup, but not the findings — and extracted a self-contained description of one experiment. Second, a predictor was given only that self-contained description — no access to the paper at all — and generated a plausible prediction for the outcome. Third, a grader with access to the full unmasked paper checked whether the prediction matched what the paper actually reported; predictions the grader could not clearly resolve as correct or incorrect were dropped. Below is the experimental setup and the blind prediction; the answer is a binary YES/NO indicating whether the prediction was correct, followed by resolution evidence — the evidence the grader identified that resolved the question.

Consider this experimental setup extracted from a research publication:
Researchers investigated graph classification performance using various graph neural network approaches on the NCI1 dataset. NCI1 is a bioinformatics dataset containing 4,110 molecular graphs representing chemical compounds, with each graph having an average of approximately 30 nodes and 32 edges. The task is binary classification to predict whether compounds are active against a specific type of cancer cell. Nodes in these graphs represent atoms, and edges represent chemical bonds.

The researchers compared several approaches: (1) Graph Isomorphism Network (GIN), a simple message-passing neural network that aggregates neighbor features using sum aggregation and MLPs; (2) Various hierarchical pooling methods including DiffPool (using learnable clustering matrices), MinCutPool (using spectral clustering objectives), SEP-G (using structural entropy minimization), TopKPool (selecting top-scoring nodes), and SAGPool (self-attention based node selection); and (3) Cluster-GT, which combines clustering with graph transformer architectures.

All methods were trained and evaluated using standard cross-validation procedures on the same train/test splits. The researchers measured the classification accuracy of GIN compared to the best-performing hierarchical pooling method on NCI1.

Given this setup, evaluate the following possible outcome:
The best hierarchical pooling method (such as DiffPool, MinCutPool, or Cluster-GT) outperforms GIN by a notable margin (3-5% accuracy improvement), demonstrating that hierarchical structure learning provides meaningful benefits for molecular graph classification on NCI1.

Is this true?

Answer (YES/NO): NO